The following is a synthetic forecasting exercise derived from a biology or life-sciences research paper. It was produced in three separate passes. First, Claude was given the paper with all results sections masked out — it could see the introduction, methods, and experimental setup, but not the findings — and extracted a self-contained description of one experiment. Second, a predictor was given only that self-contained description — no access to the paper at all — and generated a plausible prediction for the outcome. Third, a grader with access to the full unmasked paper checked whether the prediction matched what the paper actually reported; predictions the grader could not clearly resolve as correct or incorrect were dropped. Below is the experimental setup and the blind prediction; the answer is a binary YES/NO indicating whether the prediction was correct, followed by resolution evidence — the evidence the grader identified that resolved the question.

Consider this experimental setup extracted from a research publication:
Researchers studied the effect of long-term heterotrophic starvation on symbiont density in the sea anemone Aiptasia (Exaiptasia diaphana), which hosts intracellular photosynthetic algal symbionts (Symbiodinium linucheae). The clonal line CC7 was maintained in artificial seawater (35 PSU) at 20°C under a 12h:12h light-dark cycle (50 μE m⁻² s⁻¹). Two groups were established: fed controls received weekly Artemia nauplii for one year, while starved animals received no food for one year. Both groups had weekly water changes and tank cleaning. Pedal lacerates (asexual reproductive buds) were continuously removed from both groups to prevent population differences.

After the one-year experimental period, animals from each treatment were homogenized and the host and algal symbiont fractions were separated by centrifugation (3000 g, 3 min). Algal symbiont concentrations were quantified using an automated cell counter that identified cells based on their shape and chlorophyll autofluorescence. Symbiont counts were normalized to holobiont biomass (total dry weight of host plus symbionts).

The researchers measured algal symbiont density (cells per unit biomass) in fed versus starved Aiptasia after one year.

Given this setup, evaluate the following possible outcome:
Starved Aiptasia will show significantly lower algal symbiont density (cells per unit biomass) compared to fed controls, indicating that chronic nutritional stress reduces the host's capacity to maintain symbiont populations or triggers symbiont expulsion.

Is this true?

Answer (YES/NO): YES